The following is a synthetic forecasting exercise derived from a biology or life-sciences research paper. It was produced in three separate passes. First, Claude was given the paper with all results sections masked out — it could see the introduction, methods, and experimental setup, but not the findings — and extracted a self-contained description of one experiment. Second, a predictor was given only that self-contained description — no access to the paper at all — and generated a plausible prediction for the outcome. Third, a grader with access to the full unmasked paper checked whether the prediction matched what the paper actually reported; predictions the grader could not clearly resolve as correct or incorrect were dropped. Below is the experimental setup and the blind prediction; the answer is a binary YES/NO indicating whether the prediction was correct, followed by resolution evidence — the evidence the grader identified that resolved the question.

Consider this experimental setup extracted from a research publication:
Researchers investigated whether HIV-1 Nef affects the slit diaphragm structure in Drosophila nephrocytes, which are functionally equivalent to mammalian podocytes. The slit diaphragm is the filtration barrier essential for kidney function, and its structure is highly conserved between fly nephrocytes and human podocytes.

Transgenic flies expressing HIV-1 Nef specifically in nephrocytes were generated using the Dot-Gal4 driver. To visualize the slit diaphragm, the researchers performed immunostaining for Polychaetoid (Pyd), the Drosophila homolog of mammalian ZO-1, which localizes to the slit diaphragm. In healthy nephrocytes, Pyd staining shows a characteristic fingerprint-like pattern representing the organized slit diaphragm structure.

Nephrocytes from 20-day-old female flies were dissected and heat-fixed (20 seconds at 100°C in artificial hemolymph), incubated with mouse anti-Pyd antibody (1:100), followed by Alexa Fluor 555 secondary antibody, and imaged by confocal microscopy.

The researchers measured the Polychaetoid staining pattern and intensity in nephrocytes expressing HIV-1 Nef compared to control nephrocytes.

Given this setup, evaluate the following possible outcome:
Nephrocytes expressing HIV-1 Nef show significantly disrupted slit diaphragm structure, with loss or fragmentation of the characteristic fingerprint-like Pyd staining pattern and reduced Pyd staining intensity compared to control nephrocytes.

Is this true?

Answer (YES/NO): NO